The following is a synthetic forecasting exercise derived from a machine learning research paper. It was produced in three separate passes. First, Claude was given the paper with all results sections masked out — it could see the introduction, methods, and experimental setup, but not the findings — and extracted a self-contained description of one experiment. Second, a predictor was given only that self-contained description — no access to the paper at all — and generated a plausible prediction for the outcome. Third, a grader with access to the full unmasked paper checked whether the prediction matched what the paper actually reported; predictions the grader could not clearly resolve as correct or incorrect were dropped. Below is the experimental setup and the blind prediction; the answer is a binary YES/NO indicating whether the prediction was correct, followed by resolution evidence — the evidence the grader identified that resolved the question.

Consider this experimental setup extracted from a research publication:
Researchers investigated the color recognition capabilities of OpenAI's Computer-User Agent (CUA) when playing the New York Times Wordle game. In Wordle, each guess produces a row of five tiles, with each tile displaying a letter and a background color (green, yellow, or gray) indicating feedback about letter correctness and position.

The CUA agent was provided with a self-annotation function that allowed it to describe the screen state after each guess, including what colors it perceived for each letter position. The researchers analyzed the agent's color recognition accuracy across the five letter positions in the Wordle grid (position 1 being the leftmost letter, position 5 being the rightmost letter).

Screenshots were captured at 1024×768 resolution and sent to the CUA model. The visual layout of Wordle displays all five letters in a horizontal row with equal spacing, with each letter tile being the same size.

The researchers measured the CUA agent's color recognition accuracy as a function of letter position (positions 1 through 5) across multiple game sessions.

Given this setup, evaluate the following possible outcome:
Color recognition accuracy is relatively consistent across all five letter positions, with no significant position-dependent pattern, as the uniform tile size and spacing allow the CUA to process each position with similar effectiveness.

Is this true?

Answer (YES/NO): NO